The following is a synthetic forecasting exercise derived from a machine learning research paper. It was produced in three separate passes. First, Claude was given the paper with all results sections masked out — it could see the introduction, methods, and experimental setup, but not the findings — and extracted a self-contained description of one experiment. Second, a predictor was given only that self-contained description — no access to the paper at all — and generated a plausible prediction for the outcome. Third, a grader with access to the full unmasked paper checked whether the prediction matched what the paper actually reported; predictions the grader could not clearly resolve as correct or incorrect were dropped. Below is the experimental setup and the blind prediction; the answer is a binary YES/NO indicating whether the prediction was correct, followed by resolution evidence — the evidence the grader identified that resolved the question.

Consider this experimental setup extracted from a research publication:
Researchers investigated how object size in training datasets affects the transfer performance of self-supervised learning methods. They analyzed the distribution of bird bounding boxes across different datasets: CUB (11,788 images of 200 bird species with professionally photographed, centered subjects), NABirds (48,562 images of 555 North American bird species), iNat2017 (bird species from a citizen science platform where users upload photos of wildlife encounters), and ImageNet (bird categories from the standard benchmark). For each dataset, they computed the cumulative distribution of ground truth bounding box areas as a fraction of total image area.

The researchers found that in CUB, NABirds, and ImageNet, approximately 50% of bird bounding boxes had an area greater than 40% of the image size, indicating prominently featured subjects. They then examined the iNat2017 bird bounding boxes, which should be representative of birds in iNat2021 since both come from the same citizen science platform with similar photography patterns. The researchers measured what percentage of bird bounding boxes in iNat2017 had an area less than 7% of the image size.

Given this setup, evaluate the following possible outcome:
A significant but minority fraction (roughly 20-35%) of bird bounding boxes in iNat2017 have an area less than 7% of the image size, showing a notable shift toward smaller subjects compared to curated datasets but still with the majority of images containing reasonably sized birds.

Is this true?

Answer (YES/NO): NO